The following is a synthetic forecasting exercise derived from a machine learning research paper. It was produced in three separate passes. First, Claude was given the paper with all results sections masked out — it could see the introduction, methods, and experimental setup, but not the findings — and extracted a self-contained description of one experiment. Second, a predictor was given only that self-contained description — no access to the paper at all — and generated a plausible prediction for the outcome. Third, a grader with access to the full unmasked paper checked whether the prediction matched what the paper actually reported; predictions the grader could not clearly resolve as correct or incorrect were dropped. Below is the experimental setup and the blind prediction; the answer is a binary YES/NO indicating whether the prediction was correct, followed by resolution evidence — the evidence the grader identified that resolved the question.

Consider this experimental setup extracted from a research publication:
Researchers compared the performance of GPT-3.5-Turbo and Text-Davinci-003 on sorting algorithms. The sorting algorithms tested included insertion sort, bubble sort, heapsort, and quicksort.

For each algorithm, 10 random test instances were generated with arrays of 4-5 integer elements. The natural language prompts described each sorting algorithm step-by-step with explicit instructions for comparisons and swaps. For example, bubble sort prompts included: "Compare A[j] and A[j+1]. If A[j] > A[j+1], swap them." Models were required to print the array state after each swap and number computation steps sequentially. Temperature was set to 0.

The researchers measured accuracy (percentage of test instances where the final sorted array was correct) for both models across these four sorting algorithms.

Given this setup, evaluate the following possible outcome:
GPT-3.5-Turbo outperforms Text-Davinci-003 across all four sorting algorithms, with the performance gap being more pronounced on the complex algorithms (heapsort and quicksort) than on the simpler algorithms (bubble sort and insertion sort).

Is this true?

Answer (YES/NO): NO